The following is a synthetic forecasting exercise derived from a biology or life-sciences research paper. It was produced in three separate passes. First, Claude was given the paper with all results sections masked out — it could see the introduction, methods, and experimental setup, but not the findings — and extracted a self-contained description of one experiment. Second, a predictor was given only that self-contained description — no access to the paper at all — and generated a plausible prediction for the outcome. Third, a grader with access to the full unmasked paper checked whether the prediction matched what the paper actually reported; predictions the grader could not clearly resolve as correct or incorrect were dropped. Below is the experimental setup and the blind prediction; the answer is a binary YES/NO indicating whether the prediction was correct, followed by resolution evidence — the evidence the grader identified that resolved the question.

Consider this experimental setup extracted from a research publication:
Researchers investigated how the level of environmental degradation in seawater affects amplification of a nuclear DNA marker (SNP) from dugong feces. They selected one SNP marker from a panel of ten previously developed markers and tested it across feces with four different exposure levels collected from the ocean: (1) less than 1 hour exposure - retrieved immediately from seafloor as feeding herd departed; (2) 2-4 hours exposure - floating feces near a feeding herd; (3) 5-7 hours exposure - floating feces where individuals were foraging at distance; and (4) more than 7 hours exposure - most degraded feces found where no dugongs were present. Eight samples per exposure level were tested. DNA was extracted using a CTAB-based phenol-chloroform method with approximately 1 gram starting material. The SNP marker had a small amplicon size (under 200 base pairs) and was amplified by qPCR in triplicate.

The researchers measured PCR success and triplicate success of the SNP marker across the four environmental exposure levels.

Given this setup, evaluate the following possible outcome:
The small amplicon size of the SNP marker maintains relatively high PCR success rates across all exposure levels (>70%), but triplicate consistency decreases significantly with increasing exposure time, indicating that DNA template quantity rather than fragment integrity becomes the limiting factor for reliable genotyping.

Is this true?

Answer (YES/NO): NO